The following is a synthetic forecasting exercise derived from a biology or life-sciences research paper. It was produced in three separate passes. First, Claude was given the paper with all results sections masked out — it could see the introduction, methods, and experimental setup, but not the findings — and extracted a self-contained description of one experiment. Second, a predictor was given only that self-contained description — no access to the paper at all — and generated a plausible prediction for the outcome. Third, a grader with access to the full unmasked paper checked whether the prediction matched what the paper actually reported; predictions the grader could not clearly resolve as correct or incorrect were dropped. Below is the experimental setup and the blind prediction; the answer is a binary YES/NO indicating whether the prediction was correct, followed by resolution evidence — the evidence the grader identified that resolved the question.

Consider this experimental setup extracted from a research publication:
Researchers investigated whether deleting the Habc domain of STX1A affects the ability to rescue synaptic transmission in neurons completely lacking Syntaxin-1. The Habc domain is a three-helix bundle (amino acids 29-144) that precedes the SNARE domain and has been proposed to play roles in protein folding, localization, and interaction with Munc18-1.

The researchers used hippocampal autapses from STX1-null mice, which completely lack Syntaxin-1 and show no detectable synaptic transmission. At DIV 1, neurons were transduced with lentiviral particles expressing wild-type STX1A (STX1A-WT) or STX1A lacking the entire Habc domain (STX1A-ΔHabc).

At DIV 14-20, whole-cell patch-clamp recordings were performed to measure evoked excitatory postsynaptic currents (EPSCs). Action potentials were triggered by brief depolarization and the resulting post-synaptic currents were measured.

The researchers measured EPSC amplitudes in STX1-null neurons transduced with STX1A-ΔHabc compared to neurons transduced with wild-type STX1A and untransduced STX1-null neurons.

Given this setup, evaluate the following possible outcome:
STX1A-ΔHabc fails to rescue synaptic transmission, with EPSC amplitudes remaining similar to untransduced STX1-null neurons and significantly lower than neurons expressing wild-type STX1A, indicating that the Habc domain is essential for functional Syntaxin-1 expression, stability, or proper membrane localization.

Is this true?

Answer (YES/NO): YES